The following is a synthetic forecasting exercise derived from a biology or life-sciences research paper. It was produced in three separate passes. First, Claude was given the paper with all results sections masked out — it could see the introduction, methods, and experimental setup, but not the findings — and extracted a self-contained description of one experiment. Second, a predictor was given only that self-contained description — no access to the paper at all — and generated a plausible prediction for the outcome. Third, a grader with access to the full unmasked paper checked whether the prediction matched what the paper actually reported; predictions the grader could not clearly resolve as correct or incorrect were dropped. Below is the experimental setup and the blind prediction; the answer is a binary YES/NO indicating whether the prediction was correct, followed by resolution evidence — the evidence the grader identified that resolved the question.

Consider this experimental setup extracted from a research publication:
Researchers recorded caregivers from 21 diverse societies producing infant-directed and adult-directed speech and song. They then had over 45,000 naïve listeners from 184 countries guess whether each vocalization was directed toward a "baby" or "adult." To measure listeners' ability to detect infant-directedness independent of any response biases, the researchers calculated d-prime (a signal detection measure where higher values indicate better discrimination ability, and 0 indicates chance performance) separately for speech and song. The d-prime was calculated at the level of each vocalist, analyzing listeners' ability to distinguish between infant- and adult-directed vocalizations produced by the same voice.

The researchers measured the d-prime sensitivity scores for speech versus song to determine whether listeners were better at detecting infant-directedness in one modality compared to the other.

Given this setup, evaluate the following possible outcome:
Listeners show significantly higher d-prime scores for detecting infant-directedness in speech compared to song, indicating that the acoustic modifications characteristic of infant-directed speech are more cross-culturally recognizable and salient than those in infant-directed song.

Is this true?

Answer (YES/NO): YES